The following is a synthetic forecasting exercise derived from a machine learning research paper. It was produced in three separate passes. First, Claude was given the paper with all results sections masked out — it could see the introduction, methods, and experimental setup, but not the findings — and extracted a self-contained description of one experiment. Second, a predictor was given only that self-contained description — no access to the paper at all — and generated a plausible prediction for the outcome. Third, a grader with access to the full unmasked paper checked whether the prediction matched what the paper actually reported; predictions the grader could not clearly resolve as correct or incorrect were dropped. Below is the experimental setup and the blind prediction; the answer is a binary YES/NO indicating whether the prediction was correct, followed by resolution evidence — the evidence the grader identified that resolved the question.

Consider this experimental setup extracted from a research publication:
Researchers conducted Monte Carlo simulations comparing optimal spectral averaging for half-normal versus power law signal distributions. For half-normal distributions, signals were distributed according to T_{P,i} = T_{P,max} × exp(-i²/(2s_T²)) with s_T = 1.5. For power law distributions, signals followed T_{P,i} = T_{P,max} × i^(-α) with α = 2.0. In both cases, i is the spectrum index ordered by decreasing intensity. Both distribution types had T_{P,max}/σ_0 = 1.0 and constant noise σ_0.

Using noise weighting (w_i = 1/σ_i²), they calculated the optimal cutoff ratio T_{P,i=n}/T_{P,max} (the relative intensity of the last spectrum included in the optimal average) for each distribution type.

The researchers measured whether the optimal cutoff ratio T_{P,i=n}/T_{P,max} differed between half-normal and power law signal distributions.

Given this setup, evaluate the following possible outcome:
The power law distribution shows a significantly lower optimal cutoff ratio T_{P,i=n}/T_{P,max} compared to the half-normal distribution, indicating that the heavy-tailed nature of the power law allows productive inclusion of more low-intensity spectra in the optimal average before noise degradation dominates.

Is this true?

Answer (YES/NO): NO